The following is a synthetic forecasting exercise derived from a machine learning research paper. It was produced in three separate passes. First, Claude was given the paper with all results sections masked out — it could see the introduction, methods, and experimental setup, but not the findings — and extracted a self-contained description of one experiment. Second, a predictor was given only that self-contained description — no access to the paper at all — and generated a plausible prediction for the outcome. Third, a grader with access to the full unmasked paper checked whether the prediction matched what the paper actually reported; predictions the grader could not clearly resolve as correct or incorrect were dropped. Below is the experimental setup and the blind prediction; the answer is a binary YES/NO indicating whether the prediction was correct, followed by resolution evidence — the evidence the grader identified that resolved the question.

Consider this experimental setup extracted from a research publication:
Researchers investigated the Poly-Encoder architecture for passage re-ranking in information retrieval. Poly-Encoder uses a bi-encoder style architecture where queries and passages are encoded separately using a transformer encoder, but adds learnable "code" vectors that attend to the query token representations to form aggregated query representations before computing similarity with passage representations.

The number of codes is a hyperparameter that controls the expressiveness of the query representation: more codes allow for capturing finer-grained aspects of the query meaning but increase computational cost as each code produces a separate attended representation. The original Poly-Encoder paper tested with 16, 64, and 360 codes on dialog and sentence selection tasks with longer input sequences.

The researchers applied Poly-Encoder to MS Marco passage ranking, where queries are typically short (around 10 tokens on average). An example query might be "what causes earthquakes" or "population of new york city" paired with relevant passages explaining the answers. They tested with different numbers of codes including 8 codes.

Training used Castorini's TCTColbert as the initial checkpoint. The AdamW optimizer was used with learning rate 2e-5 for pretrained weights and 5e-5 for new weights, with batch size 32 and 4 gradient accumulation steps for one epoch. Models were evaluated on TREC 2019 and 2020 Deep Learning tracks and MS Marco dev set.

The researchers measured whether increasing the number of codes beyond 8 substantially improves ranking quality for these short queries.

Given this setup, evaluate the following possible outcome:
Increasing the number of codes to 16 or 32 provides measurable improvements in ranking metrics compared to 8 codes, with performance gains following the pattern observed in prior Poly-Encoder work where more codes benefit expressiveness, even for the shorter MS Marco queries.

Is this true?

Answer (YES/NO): NO